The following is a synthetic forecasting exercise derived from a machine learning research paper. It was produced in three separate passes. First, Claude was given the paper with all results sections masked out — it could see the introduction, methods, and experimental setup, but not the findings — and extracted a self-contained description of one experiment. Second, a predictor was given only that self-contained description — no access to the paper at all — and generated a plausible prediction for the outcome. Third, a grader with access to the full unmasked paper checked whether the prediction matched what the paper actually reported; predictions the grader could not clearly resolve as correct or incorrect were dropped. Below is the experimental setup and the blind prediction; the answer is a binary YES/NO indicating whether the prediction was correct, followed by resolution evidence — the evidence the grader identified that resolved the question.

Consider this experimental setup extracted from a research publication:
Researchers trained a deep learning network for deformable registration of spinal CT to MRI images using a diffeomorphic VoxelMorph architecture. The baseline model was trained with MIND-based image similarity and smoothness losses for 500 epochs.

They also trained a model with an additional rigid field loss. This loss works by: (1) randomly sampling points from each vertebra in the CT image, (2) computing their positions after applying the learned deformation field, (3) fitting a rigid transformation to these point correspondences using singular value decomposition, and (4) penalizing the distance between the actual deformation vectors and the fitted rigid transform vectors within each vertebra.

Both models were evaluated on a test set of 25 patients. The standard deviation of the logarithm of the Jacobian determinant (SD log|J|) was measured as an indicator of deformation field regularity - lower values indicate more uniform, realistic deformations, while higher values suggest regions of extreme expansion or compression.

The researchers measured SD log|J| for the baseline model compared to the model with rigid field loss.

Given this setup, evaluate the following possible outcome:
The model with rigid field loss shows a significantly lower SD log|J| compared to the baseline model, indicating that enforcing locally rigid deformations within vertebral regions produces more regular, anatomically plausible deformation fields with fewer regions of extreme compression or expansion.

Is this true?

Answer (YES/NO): NO